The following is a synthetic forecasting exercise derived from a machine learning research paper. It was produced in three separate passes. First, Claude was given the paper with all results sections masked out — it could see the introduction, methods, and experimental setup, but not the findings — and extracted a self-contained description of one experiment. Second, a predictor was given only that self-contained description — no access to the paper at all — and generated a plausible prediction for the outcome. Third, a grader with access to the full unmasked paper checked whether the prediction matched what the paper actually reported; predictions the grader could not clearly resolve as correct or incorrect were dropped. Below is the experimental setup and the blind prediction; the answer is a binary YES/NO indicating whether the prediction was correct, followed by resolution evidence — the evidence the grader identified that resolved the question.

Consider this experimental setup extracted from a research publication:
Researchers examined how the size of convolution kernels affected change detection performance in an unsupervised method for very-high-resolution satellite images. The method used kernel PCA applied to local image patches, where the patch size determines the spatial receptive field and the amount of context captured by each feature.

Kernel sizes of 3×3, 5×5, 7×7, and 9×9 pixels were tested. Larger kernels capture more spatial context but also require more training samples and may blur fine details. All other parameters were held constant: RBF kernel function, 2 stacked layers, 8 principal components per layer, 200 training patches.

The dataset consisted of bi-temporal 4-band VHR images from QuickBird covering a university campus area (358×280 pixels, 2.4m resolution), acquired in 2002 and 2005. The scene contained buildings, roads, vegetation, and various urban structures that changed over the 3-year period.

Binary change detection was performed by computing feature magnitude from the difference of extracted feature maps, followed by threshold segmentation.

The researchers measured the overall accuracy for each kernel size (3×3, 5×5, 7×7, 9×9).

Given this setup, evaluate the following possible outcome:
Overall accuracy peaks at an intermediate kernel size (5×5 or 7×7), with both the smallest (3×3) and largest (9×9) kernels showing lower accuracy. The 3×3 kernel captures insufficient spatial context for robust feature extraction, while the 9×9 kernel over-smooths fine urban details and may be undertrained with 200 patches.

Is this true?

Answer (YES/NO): NO